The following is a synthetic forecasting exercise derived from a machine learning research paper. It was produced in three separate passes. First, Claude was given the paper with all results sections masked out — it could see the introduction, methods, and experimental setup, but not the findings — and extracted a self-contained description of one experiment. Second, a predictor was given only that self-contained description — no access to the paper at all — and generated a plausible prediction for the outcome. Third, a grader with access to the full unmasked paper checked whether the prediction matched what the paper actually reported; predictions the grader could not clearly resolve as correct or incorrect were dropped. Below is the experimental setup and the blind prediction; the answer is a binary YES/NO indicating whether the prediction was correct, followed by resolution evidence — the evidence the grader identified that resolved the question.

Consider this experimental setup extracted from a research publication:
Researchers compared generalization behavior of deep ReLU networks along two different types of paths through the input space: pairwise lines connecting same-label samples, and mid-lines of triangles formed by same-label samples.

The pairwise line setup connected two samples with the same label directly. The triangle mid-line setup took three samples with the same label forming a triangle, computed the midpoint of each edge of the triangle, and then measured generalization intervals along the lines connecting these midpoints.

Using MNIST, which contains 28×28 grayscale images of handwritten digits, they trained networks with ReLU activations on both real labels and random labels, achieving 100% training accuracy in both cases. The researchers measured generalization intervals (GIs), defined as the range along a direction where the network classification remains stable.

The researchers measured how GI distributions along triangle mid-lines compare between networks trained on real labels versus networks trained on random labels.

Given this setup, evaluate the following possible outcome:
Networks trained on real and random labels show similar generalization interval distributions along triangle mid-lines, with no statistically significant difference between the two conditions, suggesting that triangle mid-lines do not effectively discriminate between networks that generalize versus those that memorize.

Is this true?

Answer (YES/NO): NO